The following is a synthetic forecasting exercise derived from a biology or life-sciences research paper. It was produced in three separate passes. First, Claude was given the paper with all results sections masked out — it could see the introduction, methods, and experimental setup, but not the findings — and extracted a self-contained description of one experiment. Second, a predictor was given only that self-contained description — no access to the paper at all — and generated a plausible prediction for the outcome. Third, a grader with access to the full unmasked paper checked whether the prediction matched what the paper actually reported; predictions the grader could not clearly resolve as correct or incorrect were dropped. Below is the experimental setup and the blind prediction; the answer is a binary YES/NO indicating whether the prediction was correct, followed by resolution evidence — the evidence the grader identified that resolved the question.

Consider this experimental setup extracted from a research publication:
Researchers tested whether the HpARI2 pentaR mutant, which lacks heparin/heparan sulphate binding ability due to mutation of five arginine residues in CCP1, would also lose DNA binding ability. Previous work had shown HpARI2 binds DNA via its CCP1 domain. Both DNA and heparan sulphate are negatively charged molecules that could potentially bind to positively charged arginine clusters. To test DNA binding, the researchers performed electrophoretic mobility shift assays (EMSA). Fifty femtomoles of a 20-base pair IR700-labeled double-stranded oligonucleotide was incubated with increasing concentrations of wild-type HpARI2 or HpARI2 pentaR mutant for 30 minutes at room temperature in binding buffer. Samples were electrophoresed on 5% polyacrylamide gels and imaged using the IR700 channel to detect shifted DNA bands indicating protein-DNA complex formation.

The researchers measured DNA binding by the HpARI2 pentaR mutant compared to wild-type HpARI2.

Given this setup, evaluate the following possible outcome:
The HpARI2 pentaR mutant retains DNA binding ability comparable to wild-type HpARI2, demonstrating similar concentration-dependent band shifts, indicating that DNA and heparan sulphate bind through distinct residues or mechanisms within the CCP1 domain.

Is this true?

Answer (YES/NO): NO